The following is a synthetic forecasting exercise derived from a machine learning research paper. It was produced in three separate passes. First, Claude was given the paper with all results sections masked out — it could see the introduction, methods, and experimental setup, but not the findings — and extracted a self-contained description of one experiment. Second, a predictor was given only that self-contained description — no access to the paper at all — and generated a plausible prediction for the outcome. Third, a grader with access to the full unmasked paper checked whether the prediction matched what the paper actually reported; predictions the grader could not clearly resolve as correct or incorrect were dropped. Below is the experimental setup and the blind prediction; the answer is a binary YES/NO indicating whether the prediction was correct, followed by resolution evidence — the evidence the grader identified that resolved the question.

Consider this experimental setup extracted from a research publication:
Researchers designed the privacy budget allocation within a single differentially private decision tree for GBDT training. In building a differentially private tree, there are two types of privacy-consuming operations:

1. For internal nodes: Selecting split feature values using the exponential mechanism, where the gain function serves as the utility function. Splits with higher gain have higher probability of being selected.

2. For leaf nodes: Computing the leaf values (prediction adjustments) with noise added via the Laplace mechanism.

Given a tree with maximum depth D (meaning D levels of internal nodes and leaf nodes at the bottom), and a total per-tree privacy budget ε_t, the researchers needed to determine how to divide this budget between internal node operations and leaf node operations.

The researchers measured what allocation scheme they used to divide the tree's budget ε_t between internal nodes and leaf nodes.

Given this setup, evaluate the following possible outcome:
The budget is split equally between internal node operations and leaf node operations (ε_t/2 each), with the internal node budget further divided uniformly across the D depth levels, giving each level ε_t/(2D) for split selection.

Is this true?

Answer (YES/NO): YES